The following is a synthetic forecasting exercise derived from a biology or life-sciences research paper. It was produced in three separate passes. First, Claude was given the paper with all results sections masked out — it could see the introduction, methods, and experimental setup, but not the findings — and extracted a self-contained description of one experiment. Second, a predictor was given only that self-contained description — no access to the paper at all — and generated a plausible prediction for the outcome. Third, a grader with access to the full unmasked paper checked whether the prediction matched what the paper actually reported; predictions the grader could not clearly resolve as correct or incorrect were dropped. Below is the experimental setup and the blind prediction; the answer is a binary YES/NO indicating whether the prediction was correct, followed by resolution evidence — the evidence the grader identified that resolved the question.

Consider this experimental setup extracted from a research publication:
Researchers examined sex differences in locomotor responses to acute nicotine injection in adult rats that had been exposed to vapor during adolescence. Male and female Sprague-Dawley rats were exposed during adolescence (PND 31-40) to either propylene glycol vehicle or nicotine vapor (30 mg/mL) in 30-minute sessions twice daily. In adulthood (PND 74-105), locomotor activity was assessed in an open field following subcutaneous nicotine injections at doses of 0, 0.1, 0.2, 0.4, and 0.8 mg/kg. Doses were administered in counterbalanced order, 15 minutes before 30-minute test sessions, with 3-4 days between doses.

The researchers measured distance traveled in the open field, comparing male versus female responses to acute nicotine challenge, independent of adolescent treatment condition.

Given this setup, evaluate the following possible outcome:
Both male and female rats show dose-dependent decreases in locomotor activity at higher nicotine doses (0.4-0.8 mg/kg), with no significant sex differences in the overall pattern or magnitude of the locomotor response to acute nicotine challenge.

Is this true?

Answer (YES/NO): NO